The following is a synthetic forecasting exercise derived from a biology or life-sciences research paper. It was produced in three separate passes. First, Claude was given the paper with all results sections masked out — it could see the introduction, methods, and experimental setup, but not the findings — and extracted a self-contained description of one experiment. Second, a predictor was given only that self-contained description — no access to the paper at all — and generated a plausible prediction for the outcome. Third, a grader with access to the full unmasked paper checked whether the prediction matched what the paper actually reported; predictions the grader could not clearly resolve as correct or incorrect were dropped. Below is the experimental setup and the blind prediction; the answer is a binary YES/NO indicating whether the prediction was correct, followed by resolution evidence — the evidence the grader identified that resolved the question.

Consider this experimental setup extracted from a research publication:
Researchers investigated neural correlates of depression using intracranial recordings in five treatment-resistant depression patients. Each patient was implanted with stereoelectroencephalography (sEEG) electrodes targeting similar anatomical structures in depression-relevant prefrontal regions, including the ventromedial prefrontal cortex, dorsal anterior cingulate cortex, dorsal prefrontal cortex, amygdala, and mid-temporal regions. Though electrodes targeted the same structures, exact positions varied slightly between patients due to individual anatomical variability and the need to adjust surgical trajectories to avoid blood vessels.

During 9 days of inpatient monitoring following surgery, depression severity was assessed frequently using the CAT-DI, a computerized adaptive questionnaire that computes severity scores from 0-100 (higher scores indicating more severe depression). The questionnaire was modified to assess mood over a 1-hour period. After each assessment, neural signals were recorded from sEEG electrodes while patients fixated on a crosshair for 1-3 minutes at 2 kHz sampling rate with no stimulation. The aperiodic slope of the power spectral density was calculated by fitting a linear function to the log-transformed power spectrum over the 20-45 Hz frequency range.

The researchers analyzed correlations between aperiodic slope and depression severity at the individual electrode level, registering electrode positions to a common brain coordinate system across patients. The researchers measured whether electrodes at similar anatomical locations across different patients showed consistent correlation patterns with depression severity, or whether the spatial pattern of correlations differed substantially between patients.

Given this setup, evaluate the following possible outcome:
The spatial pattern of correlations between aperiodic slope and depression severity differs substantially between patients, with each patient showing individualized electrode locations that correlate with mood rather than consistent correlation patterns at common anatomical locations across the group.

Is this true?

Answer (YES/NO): NO